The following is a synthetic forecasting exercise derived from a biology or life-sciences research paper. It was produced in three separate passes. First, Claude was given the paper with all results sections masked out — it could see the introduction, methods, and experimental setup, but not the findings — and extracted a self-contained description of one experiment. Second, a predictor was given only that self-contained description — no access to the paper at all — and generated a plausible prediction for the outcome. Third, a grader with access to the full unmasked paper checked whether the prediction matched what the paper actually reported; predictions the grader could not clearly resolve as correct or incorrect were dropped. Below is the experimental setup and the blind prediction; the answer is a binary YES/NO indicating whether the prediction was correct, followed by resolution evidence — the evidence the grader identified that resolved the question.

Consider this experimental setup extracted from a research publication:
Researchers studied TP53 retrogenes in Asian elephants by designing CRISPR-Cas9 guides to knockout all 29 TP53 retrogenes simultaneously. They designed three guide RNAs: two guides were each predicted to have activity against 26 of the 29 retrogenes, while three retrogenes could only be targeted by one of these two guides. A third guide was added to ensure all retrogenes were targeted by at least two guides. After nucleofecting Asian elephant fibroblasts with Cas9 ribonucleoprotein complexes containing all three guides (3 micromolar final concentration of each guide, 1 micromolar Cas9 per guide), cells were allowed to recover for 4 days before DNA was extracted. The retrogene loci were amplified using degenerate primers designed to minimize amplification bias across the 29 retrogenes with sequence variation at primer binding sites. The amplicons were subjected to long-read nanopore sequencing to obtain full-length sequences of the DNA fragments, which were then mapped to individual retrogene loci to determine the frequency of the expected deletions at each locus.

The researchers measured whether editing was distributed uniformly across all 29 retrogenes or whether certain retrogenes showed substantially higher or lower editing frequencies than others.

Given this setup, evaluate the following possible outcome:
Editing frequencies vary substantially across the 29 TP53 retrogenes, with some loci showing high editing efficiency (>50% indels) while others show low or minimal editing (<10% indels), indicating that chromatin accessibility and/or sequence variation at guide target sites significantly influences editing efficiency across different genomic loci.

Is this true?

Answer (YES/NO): NO